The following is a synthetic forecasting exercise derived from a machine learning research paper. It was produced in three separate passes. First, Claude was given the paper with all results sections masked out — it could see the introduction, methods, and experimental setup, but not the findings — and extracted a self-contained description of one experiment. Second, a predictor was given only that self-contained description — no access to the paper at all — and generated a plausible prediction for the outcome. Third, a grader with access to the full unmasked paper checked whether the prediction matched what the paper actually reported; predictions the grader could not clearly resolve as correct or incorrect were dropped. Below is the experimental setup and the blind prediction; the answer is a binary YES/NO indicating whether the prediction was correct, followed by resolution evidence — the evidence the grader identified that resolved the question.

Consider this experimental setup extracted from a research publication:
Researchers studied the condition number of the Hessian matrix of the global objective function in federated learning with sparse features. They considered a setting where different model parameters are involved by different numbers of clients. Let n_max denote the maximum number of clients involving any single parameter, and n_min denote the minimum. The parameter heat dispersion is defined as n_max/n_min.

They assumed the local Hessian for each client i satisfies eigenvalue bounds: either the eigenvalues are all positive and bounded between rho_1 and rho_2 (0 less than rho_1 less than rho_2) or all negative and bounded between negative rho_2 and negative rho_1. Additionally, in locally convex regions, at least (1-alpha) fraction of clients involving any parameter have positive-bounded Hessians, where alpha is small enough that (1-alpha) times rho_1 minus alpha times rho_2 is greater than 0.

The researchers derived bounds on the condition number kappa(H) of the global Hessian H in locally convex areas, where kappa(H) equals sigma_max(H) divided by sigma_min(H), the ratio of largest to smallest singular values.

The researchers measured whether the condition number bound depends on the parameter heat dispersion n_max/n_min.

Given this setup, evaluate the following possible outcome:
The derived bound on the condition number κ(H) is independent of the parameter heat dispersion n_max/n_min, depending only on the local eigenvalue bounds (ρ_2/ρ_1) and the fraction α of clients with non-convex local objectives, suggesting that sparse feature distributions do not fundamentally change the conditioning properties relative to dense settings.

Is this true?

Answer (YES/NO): NO